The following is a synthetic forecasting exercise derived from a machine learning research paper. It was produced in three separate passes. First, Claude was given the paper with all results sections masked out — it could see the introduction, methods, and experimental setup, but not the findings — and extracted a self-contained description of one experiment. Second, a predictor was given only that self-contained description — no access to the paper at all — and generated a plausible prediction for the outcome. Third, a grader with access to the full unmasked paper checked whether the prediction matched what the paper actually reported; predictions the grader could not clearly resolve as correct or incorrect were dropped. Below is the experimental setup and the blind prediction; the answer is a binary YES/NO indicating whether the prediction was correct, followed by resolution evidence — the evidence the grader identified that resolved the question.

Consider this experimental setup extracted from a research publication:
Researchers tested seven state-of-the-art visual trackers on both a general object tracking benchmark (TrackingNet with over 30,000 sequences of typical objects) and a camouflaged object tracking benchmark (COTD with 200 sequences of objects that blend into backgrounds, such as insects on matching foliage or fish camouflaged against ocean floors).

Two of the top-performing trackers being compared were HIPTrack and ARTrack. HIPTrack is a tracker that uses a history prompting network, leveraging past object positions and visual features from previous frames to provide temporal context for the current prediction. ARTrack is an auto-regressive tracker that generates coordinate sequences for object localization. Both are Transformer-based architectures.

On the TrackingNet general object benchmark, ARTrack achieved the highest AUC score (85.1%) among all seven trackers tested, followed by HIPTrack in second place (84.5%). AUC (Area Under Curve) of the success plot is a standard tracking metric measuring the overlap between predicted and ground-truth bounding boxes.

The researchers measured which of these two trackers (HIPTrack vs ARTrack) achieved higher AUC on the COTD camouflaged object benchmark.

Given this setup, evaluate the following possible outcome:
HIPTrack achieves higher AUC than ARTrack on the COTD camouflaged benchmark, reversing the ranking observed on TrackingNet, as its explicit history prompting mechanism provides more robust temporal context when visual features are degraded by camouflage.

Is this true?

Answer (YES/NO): YES